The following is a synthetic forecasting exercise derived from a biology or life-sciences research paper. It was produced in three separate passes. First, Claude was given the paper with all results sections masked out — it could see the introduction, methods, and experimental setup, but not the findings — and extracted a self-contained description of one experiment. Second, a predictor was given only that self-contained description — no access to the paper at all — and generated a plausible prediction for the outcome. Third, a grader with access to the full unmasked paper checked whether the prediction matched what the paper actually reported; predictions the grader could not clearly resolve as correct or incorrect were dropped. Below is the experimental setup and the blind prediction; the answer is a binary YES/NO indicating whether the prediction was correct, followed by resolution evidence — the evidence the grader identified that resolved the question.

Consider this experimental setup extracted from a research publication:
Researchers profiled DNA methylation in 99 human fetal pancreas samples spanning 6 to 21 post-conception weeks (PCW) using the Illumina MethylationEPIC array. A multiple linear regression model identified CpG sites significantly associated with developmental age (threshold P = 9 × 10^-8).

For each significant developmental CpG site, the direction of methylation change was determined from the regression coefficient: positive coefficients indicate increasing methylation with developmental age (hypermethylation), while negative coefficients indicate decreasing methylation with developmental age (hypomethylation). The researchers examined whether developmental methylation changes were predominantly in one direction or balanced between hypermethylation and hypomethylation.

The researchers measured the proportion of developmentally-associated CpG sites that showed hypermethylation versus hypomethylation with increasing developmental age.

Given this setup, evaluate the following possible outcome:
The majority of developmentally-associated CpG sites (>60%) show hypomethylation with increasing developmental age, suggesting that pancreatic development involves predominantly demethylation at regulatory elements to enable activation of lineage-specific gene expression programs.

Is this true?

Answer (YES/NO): NO